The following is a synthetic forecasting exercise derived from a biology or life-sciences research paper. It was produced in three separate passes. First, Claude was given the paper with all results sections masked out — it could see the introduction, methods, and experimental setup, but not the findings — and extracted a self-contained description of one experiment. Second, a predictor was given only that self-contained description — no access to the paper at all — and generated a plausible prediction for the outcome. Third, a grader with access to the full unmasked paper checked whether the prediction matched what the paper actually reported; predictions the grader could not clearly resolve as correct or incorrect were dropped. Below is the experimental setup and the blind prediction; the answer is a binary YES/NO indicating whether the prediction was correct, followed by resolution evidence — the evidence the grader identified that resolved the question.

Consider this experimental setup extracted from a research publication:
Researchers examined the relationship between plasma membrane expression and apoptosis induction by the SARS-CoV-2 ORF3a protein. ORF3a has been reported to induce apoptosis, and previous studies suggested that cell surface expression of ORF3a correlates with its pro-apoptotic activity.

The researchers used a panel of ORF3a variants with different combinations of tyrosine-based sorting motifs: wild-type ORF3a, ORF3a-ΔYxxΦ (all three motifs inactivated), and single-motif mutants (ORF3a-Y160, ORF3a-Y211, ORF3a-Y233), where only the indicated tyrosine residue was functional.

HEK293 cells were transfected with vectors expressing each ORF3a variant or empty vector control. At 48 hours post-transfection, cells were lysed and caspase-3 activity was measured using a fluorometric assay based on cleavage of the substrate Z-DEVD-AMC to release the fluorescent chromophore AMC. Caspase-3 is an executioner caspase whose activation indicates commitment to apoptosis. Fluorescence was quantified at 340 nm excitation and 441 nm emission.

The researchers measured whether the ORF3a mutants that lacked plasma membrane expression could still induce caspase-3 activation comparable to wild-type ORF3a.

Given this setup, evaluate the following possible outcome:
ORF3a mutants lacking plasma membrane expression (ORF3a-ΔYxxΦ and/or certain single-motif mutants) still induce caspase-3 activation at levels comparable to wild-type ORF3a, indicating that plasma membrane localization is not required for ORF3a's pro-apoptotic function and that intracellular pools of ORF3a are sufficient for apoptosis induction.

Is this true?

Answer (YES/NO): YES